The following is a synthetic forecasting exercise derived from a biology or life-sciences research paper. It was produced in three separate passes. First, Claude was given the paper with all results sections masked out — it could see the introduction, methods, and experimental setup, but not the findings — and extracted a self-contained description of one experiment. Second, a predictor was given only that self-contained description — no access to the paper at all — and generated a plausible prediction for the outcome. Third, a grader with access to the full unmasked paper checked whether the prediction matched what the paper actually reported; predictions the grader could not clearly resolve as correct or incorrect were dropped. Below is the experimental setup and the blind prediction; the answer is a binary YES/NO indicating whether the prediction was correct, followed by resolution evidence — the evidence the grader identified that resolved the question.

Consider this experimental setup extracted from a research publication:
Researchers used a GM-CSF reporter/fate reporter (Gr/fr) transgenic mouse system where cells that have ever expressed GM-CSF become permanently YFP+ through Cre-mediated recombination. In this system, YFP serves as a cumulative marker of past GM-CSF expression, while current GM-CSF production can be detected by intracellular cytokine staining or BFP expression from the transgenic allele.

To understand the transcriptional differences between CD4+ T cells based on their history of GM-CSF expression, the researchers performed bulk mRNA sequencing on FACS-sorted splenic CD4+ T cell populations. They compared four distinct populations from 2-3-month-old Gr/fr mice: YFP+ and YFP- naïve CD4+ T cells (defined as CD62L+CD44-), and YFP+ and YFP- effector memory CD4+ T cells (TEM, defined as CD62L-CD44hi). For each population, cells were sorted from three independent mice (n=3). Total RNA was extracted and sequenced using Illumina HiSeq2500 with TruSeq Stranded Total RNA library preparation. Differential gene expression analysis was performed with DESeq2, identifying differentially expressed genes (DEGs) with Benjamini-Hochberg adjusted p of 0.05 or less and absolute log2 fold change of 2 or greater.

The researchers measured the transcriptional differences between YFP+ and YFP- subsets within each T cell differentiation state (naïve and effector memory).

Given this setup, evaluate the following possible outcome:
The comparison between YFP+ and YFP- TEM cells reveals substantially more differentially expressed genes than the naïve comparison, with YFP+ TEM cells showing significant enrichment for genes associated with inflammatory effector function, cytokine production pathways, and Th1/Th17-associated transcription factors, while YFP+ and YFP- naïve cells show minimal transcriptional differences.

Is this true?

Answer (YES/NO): YES